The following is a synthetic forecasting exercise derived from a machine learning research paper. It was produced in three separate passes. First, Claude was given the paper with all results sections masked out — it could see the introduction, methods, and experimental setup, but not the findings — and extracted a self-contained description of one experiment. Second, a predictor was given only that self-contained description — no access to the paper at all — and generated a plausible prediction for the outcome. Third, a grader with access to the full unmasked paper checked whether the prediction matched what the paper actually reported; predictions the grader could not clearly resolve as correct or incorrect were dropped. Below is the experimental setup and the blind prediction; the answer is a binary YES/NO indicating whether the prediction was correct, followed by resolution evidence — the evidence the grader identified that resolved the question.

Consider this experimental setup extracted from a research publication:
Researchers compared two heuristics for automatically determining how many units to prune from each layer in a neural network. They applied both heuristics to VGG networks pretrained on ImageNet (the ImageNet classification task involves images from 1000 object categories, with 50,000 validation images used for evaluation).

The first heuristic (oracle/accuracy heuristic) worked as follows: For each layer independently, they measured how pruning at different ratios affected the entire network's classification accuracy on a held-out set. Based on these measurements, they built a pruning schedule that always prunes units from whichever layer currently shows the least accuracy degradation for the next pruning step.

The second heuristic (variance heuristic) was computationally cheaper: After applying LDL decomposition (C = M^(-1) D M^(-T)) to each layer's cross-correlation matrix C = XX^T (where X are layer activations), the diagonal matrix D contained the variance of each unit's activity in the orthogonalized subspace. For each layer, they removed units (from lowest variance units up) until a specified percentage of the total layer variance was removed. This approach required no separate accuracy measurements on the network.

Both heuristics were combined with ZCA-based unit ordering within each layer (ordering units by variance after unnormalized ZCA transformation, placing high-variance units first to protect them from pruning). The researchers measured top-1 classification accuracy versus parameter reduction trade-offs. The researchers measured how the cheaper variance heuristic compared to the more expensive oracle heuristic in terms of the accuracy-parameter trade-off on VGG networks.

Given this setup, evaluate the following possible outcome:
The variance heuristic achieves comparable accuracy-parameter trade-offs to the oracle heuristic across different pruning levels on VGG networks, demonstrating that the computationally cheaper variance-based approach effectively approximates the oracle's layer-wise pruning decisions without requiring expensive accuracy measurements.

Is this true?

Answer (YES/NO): NO